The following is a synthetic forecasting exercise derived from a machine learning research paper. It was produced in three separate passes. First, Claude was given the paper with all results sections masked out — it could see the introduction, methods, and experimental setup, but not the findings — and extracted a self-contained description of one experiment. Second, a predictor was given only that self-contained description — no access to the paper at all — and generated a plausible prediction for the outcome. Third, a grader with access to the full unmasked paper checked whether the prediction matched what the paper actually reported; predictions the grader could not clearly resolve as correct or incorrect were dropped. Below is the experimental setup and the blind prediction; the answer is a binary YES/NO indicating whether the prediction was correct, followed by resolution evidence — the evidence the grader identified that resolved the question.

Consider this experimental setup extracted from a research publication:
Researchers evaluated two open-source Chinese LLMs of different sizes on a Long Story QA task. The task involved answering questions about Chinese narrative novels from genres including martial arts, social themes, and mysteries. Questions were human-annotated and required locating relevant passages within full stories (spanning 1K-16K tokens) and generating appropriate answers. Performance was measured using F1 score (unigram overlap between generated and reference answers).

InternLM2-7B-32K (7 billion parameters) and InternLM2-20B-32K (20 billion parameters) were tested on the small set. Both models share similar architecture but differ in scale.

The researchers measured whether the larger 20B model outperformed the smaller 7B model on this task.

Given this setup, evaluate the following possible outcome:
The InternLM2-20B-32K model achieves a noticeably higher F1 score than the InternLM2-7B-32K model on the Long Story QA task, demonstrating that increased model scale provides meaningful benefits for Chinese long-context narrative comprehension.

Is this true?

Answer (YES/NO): YES